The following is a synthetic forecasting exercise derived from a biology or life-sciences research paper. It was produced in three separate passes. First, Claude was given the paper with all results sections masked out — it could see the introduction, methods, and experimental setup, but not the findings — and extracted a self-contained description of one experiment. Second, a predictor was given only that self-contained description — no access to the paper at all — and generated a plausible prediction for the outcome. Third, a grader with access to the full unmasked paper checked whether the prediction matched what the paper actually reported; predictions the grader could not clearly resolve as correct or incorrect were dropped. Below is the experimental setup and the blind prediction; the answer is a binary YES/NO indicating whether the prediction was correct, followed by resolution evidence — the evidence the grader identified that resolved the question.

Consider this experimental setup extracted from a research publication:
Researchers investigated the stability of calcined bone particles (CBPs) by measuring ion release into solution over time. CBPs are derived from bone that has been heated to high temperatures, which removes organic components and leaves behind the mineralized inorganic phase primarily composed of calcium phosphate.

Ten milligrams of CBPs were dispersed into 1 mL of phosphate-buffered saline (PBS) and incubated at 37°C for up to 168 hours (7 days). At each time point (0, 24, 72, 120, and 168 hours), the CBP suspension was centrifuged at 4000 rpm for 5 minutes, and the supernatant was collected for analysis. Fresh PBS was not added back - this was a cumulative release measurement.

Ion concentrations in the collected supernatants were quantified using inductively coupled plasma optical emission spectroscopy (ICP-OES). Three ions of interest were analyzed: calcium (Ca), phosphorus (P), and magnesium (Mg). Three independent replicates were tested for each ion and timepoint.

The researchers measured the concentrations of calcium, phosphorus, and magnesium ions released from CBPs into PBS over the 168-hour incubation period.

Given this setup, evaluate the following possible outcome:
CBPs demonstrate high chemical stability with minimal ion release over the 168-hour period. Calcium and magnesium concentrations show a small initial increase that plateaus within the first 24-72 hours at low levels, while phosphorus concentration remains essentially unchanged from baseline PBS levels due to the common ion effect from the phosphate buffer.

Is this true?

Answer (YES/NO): NO